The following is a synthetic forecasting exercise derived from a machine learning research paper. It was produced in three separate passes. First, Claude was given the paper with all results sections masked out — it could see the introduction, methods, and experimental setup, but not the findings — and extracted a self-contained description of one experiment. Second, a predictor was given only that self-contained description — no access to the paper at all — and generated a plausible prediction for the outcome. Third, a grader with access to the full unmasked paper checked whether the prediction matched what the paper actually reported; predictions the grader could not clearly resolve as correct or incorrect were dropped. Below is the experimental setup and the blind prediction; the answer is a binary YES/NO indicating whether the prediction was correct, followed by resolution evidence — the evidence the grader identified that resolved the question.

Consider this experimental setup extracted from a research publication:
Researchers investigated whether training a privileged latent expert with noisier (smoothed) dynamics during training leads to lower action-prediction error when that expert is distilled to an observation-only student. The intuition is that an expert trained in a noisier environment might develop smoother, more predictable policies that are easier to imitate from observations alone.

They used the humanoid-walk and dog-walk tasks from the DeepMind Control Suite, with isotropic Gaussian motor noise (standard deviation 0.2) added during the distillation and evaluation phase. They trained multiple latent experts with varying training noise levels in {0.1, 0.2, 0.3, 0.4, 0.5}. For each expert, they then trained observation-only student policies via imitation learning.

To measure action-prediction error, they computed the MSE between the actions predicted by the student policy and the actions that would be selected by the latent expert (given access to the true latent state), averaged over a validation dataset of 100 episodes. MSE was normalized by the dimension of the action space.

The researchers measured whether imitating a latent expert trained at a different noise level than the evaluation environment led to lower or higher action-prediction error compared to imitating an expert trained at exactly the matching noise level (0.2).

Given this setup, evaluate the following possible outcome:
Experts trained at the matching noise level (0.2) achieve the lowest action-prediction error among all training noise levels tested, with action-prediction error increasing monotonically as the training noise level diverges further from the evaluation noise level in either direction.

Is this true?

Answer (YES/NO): NO